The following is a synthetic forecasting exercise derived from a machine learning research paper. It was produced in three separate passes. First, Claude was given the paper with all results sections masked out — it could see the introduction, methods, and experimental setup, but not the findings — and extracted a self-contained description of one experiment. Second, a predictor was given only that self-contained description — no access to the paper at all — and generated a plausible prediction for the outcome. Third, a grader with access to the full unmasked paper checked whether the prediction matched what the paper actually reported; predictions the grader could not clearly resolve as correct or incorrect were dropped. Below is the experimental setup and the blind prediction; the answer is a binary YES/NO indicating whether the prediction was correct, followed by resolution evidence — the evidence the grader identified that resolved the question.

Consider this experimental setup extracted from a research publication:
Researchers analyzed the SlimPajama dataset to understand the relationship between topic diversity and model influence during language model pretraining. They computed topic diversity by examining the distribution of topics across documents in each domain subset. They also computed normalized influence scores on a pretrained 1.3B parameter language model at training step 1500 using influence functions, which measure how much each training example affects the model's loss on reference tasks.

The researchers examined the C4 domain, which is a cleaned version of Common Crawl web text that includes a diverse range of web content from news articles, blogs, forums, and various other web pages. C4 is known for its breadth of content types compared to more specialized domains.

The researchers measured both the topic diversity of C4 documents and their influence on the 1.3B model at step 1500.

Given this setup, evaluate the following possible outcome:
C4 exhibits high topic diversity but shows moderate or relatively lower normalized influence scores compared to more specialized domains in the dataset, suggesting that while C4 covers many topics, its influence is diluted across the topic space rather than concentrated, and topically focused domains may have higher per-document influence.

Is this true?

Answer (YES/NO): YES